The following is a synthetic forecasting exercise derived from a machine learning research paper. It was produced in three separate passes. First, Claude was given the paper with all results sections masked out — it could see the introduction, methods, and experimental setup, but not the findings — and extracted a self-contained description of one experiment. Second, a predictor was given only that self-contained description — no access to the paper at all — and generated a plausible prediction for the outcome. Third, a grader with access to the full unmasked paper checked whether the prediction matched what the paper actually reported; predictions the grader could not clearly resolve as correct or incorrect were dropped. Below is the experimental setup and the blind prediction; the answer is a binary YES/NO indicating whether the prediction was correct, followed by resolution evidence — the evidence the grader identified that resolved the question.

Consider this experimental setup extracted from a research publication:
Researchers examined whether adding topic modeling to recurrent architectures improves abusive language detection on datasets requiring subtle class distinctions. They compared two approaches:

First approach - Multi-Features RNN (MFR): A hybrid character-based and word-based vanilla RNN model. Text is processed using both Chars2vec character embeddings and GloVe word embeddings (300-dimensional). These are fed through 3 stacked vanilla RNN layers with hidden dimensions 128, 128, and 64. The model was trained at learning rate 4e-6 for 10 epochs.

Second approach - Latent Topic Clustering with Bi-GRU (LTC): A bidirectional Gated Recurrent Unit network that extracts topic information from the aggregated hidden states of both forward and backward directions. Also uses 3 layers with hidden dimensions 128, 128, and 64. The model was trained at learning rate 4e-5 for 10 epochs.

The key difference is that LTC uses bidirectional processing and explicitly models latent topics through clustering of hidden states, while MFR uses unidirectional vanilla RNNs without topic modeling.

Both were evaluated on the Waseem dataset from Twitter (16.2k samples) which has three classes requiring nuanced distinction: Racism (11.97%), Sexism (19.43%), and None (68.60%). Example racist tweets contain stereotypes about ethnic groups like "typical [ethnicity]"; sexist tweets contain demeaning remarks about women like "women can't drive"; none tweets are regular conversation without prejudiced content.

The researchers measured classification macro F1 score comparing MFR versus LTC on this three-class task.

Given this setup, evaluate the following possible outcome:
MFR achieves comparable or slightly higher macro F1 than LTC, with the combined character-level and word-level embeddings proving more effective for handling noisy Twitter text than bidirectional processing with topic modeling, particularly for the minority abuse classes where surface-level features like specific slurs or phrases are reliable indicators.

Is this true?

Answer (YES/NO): NO